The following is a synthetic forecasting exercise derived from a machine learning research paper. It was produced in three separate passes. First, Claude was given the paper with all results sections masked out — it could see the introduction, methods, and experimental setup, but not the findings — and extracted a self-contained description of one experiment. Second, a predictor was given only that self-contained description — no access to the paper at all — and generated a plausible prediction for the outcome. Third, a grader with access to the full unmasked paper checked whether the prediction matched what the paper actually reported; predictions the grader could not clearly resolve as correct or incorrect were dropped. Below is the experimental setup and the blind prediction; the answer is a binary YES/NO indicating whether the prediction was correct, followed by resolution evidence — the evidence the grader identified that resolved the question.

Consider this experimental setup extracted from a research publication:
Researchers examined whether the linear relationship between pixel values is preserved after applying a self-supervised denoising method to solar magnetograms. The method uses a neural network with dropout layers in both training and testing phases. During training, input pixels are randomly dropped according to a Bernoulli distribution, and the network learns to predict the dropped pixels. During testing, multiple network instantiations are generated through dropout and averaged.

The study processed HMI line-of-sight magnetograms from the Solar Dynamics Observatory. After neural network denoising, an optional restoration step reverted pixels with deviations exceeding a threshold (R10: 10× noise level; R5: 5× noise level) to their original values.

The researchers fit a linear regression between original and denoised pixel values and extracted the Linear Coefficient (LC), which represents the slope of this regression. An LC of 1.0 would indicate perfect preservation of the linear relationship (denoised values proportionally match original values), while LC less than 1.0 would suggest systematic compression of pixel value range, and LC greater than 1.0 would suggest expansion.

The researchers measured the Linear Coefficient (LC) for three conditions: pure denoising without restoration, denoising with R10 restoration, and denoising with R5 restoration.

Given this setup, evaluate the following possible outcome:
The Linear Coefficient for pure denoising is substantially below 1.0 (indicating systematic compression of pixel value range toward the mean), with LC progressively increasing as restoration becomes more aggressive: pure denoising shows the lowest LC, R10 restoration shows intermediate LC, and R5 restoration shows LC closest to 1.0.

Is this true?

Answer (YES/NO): YES